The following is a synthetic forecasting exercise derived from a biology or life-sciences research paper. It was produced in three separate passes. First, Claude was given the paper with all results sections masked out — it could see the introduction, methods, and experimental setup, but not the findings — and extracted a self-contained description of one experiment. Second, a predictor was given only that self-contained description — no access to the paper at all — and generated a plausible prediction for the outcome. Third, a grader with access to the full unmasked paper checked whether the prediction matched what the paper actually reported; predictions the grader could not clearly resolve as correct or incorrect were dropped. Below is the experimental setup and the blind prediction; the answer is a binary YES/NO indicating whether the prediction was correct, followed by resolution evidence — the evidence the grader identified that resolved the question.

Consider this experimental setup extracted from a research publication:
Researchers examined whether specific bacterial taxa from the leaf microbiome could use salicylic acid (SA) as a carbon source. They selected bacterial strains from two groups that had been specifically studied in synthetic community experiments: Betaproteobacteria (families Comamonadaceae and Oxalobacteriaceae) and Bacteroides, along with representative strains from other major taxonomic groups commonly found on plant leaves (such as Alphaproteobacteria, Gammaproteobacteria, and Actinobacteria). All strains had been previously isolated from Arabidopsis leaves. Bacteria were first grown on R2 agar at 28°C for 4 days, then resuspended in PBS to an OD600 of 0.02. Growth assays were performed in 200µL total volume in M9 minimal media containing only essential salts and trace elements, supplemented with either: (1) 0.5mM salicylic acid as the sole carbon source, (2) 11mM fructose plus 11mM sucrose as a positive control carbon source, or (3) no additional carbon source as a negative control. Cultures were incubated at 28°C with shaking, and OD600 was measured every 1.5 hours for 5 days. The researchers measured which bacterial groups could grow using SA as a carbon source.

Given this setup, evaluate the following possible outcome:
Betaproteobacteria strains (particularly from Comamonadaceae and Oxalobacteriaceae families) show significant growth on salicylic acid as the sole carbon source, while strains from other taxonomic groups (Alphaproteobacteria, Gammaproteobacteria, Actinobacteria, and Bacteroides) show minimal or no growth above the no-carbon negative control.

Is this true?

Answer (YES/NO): NO